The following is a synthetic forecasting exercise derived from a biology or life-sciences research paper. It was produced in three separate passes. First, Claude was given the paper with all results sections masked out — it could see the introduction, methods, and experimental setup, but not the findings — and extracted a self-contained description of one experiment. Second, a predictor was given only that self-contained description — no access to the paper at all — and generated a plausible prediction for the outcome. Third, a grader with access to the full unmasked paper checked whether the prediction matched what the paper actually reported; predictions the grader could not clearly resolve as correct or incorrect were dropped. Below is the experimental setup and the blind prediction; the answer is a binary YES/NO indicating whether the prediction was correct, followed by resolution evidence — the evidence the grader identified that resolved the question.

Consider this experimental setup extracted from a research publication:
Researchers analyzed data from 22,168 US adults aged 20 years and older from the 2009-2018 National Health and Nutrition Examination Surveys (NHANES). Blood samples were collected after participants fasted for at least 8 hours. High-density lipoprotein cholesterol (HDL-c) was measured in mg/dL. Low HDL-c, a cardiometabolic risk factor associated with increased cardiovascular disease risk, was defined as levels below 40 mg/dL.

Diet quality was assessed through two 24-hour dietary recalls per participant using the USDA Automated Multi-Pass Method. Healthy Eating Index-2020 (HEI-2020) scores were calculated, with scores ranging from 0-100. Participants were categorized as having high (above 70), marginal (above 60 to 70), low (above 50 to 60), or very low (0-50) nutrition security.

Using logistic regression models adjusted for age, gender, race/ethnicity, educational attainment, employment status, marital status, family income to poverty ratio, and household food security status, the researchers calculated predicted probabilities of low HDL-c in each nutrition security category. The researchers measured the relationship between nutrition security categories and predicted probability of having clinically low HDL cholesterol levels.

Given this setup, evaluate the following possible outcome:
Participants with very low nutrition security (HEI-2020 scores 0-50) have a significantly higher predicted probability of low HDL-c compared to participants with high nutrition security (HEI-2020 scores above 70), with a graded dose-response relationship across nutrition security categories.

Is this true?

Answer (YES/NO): YES